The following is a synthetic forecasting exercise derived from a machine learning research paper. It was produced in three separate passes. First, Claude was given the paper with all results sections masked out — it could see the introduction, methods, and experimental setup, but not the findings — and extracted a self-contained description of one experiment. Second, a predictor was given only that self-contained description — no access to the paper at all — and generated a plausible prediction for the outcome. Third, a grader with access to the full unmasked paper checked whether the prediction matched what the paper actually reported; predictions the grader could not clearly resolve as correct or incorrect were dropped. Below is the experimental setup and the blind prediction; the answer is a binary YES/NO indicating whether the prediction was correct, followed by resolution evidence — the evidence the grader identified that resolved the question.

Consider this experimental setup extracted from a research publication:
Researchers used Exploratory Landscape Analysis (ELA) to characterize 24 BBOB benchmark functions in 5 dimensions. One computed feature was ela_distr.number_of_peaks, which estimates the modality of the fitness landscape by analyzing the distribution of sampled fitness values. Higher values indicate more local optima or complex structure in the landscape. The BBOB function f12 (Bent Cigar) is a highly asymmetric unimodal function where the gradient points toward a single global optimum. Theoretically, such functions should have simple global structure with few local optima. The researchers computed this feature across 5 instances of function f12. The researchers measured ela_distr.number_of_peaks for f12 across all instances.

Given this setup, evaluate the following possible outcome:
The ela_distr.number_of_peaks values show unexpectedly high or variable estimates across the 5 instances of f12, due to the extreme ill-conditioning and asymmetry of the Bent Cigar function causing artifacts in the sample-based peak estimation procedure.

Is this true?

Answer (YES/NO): YES